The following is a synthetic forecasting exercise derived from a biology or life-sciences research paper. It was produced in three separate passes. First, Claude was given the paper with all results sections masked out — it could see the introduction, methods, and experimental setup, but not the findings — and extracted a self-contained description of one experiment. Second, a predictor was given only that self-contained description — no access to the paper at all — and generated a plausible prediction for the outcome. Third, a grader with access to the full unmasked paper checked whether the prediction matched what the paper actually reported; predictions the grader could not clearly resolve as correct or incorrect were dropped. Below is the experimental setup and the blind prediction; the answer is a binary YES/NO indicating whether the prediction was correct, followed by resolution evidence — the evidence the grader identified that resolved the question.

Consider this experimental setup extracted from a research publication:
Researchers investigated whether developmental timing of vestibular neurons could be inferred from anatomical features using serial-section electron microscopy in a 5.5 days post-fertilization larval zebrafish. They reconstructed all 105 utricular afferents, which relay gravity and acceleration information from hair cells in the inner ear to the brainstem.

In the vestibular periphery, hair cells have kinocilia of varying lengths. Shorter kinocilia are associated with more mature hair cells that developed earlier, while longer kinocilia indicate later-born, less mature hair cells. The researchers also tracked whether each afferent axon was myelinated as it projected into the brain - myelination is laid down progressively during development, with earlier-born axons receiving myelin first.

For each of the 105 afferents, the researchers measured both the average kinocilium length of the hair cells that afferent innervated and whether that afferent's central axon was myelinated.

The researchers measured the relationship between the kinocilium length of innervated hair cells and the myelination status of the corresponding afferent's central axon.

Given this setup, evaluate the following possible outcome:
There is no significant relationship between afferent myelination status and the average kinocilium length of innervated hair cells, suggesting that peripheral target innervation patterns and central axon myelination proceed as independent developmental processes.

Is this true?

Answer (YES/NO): NO